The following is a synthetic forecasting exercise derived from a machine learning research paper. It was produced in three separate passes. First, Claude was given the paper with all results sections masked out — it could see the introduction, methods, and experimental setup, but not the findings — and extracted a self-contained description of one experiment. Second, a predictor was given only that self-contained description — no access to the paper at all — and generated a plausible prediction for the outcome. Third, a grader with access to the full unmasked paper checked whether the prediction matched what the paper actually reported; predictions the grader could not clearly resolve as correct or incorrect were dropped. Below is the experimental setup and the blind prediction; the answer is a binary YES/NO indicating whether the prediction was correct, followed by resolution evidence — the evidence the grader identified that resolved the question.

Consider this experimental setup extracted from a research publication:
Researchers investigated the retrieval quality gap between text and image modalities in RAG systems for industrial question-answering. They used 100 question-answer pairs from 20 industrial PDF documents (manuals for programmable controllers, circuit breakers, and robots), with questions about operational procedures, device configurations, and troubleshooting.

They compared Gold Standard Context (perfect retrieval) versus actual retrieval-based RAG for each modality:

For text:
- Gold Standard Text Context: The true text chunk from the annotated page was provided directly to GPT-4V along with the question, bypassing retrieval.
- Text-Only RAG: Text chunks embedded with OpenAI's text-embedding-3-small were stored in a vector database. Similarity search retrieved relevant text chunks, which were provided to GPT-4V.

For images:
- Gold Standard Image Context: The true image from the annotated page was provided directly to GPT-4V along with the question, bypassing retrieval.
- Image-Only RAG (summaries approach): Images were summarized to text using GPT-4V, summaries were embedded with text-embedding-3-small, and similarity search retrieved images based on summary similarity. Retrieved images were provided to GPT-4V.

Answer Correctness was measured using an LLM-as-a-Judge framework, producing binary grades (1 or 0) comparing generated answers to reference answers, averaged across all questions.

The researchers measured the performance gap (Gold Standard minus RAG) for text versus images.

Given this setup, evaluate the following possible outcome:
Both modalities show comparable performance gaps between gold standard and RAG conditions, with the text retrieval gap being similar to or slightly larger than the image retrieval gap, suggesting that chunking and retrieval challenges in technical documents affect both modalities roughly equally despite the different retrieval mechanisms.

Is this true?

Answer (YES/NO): NO